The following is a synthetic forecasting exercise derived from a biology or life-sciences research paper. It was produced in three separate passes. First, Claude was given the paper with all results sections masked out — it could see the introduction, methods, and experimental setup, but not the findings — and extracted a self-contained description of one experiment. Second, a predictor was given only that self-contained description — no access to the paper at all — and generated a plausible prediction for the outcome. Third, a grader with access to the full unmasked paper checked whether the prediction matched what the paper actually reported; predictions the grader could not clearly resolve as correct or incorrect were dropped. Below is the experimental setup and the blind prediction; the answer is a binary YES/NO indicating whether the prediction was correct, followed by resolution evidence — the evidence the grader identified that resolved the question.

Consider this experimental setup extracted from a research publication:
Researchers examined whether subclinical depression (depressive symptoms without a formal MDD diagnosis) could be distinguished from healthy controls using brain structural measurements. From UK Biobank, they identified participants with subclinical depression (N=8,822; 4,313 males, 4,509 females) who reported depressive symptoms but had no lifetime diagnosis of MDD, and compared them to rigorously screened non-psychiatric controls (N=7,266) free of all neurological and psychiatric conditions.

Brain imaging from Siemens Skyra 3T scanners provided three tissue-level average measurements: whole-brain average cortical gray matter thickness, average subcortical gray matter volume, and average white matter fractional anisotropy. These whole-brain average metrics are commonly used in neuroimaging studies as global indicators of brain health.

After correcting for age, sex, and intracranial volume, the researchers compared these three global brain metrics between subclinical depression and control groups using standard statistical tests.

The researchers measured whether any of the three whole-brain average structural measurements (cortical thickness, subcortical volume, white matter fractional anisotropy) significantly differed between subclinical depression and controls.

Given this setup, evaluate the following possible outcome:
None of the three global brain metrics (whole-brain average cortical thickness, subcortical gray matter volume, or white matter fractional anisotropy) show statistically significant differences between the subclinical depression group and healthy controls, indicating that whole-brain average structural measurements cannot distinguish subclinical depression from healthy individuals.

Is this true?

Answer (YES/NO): NO